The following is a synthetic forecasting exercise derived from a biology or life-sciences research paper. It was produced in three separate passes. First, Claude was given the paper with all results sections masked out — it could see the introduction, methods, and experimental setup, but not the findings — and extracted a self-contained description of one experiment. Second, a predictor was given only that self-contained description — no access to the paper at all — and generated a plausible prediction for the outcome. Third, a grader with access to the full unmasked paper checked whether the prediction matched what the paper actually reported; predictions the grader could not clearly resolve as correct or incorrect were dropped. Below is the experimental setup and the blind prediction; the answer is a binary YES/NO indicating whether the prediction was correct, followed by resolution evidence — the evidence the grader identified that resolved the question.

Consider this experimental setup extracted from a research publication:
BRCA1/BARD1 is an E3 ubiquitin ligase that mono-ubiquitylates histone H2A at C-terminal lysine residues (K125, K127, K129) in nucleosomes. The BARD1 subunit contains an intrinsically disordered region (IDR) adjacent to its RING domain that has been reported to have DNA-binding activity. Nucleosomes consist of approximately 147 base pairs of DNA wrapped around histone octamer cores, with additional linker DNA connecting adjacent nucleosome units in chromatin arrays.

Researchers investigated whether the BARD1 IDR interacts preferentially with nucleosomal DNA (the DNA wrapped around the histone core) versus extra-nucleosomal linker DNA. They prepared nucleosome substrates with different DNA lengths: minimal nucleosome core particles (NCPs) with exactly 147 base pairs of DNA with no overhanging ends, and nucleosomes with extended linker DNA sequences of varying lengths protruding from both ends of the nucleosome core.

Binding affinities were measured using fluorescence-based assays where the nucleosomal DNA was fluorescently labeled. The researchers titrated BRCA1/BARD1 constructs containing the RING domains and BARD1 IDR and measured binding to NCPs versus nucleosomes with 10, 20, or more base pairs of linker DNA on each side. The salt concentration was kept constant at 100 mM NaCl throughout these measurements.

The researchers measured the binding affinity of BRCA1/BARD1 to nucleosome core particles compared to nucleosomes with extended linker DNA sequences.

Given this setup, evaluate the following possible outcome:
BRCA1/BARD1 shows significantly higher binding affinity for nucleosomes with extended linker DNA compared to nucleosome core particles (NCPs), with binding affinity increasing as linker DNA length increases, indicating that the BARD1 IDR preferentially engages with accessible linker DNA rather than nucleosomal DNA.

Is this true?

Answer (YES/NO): NO